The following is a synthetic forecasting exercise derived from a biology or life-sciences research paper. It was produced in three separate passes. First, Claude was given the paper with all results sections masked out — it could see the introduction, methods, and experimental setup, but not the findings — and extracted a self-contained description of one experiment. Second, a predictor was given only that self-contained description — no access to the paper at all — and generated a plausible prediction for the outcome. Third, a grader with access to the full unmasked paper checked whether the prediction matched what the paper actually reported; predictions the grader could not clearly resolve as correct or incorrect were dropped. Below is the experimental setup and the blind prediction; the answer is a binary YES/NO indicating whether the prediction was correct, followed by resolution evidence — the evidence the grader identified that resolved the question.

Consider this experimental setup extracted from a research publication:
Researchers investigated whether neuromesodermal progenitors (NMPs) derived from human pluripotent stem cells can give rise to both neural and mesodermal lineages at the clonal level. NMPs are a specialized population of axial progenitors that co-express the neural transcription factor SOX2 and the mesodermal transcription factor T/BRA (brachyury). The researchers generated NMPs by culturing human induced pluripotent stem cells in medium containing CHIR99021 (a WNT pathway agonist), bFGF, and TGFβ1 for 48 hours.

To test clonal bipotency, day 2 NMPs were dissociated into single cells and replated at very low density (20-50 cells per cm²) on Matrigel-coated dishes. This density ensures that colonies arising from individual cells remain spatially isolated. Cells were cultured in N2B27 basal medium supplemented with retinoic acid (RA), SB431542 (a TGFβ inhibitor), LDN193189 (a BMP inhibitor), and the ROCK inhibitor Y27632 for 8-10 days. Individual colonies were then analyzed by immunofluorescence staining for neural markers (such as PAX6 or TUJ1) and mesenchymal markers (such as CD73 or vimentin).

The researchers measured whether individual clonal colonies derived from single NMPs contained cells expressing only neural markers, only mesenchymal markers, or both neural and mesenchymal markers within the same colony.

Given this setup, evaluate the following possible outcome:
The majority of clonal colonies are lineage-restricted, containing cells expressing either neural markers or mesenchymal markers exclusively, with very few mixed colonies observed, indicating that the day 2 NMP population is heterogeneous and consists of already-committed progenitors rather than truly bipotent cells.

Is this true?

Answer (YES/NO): NO